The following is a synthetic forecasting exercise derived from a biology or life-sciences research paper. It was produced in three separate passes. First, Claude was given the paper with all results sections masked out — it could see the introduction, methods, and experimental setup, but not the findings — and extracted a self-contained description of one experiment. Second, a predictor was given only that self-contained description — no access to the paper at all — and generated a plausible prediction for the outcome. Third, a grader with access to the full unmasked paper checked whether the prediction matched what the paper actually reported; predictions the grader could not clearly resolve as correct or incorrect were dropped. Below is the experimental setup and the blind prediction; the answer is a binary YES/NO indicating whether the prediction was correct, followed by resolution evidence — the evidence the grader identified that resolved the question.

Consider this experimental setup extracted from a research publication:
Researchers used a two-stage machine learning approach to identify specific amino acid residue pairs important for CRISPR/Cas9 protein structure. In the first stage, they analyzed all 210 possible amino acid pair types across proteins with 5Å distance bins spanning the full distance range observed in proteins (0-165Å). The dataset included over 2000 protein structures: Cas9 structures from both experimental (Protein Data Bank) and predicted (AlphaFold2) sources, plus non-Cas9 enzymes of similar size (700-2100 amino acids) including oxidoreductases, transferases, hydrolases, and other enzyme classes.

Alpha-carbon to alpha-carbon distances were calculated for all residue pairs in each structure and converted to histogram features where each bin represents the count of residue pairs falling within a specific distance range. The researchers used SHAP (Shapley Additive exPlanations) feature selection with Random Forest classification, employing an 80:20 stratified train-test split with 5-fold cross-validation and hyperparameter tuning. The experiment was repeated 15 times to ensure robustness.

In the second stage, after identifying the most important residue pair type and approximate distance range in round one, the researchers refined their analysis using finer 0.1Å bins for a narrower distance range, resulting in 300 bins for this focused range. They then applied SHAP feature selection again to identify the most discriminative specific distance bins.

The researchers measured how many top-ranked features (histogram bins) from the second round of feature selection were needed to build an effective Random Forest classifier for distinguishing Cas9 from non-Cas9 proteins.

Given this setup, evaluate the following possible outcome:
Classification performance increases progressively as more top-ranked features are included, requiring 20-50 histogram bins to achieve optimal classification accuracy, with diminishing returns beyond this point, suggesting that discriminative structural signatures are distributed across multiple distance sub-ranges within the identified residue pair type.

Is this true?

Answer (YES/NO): NO